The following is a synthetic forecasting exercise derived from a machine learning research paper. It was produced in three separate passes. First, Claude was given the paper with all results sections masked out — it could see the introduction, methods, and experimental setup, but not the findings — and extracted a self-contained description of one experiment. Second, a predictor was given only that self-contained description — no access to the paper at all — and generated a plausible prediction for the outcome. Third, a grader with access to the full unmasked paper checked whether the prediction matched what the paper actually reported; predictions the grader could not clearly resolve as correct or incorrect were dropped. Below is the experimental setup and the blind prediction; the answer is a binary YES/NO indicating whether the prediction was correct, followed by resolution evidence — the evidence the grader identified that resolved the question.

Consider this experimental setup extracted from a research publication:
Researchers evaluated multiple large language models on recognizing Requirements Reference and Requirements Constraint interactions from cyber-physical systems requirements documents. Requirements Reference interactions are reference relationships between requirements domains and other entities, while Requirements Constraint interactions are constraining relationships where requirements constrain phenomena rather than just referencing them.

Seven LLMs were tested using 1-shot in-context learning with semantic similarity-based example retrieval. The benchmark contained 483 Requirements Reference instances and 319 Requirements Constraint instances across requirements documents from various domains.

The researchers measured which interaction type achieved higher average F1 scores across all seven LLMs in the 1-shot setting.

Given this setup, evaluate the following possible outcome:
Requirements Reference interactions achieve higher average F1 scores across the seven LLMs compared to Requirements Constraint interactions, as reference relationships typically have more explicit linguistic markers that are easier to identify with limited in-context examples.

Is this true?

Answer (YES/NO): YES